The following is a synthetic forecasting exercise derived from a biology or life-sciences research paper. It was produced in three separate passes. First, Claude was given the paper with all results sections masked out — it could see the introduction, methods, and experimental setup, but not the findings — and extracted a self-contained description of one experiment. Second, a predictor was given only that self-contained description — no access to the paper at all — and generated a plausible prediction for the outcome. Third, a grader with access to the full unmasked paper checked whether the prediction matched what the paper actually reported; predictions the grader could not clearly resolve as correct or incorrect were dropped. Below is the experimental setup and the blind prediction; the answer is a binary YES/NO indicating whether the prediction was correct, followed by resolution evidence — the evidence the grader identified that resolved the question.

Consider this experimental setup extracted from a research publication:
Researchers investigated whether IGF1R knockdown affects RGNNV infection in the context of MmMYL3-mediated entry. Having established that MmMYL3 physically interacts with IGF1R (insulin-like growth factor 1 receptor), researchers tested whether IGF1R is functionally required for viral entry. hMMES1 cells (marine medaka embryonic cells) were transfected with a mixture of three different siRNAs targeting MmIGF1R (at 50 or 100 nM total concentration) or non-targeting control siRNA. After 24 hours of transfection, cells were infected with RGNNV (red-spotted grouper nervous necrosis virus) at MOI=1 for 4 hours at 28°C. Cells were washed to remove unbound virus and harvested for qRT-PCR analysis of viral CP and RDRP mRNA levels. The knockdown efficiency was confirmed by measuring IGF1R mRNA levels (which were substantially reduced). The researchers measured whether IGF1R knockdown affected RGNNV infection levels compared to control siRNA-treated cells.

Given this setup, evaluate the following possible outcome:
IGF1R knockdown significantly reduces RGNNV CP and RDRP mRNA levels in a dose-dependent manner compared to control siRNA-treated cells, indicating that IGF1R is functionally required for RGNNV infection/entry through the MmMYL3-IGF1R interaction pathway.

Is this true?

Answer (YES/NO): NO